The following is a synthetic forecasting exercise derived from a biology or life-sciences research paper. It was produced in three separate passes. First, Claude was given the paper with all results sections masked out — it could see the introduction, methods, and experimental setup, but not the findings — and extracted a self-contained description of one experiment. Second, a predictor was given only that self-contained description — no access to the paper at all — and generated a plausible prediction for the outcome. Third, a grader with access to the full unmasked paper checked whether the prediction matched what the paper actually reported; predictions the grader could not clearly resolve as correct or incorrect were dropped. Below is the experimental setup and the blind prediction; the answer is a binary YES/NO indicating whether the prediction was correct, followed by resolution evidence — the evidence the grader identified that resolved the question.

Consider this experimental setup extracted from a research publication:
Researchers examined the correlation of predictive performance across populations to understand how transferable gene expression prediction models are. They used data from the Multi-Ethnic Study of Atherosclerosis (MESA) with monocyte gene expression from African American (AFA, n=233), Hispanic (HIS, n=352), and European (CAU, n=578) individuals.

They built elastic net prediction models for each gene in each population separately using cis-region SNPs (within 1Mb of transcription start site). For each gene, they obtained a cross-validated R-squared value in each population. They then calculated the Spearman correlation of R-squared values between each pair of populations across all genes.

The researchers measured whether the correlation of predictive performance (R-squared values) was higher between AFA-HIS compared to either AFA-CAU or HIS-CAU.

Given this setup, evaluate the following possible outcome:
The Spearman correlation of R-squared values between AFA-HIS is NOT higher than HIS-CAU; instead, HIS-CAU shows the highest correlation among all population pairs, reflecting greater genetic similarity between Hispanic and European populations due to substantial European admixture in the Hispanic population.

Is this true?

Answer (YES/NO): YES